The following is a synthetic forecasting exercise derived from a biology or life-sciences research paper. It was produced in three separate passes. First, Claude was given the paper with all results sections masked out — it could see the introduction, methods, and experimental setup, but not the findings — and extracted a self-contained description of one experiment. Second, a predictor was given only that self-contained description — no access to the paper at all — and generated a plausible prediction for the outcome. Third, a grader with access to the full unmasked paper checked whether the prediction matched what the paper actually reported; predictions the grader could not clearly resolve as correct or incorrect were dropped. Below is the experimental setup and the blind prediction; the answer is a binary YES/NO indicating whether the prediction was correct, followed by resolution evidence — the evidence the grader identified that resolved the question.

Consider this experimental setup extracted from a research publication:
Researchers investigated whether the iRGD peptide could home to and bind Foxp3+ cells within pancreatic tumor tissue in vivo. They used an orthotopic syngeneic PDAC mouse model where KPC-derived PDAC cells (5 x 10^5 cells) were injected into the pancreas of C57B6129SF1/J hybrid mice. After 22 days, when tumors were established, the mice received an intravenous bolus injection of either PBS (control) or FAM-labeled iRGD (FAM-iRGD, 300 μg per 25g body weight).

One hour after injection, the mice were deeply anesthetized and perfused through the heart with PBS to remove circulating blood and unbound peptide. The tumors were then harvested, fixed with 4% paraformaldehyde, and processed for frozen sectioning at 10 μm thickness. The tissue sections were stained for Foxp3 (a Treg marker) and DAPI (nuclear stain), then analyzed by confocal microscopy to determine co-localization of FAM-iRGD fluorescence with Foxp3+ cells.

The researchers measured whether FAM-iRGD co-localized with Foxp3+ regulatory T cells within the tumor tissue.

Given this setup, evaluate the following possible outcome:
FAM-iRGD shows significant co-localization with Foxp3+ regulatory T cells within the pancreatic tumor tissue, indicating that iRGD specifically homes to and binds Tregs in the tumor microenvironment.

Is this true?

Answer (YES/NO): YES